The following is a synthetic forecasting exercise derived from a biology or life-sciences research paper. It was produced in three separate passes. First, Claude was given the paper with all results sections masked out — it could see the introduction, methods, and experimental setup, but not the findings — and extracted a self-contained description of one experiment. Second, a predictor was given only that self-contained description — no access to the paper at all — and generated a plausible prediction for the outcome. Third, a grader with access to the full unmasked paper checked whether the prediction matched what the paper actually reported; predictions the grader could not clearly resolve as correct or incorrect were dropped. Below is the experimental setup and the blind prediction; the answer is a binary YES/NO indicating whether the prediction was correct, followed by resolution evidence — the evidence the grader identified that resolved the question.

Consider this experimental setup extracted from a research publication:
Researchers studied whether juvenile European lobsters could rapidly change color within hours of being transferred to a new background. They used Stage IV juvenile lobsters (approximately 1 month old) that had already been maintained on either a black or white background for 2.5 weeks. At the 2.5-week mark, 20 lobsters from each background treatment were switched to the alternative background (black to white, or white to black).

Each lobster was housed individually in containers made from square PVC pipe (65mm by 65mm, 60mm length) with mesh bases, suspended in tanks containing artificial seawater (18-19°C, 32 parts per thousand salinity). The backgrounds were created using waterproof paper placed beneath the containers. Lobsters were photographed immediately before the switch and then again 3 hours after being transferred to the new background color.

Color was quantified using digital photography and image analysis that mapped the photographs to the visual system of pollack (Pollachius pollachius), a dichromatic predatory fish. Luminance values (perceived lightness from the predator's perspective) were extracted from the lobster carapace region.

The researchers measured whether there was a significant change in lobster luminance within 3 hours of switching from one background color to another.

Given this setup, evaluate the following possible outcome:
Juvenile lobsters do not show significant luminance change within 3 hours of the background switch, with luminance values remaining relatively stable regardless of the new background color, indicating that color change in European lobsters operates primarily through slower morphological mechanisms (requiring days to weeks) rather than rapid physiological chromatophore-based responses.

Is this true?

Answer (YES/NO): YES